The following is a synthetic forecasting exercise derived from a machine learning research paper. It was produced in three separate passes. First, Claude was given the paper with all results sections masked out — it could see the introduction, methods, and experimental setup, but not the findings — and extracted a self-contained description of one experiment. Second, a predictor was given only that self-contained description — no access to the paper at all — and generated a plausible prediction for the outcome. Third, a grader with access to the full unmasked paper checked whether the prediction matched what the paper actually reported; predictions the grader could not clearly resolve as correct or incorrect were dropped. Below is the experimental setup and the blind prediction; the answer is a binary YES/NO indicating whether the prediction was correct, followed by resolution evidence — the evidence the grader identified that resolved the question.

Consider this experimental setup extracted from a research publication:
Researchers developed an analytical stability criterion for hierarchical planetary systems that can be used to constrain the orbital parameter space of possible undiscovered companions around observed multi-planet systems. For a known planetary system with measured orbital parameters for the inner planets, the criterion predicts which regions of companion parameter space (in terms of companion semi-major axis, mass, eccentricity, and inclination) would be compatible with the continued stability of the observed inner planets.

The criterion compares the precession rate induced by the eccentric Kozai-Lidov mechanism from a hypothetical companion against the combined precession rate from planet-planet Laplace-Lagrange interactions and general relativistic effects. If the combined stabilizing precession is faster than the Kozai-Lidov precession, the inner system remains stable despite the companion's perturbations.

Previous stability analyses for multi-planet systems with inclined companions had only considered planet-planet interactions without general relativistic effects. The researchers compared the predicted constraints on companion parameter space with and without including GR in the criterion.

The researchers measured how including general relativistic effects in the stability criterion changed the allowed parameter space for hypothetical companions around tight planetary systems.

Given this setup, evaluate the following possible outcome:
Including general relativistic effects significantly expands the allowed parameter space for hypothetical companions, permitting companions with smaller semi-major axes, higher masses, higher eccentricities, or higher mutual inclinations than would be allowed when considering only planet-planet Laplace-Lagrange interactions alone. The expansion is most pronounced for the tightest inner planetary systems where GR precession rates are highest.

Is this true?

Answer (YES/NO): YES